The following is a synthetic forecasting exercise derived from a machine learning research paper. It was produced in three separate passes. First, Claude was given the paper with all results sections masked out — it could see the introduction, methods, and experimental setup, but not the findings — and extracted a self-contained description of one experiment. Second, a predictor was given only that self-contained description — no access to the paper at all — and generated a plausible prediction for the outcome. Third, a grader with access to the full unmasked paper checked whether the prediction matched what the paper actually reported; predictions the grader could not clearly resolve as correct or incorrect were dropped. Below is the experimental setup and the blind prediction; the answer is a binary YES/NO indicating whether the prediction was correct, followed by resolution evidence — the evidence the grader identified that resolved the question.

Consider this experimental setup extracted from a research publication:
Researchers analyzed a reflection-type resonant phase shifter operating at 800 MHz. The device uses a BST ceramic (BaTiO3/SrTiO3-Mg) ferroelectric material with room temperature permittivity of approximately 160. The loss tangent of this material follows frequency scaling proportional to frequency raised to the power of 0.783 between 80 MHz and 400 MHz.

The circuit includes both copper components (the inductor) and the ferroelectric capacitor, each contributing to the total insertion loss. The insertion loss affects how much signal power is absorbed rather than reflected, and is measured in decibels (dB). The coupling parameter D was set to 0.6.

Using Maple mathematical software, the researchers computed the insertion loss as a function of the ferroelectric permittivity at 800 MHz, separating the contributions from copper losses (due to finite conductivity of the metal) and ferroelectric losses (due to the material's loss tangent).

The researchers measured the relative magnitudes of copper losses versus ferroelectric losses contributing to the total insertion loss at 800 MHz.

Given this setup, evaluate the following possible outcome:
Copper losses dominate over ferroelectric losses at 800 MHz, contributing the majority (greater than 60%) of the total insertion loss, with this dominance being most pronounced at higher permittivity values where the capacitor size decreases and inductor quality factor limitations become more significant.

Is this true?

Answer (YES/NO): NO